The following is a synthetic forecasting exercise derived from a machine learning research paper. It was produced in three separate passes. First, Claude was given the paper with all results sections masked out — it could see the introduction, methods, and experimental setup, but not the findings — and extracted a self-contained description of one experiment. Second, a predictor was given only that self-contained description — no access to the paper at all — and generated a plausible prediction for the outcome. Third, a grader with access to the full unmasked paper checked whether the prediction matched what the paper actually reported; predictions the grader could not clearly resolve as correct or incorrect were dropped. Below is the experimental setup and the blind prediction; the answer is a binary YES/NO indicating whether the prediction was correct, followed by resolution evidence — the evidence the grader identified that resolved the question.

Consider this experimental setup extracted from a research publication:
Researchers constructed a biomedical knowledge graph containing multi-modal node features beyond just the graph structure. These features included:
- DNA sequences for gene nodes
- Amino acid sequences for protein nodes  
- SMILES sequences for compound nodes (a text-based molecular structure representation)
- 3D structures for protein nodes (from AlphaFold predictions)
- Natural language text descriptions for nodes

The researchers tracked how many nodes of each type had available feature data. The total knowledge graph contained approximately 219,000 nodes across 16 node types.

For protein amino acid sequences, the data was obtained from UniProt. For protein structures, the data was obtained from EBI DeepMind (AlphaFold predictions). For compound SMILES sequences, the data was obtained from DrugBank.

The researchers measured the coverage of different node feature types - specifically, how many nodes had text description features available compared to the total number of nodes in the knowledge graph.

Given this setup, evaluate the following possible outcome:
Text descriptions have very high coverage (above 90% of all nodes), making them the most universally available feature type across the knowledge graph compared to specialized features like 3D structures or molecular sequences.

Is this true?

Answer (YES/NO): YES